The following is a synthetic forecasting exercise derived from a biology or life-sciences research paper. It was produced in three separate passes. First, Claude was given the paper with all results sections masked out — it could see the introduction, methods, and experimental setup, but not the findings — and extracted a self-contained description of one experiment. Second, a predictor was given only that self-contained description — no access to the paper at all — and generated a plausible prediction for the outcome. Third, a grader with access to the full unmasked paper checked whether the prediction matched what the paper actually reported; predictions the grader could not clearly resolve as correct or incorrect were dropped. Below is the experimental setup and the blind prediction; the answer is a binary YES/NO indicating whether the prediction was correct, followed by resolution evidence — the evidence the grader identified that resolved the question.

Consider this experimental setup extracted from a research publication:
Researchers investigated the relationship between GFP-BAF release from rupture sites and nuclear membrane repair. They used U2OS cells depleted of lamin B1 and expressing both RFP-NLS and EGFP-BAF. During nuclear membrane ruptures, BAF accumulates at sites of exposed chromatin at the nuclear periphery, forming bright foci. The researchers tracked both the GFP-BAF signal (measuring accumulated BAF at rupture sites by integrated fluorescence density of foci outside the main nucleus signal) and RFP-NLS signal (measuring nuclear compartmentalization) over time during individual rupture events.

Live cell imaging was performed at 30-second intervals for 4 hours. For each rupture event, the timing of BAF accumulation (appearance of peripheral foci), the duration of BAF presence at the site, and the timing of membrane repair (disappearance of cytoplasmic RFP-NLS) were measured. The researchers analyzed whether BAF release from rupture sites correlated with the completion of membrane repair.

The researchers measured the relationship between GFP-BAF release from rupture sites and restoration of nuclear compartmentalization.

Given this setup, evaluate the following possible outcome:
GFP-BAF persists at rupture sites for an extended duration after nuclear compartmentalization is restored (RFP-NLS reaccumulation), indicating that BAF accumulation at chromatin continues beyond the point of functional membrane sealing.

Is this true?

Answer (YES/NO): YES